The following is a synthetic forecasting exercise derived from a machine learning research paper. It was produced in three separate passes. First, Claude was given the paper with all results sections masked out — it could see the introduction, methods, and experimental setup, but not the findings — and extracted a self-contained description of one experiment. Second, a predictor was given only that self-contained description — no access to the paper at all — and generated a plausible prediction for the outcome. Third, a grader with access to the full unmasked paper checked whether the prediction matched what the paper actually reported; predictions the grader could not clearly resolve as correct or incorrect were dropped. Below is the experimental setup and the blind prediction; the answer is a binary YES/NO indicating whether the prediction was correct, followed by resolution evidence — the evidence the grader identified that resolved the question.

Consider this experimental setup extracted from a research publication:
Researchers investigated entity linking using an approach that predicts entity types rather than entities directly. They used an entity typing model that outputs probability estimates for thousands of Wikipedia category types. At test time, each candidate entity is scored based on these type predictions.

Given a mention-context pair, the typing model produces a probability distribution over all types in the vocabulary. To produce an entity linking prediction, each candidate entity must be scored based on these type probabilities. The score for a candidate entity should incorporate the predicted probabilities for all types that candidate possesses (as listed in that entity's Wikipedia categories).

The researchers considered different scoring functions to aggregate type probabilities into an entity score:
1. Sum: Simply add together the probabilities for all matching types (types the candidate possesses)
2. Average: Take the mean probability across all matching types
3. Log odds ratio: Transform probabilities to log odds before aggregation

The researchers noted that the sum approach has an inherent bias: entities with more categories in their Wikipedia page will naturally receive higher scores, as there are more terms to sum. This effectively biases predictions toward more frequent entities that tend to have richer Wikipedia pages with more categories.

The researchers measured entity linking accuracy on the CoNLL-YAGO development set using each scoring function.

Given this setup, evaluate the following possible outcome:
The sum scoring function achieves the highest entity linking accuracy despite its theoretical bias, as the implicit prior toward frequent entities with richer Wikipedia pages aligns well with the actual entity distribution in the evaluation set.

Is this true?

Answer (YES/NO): YES